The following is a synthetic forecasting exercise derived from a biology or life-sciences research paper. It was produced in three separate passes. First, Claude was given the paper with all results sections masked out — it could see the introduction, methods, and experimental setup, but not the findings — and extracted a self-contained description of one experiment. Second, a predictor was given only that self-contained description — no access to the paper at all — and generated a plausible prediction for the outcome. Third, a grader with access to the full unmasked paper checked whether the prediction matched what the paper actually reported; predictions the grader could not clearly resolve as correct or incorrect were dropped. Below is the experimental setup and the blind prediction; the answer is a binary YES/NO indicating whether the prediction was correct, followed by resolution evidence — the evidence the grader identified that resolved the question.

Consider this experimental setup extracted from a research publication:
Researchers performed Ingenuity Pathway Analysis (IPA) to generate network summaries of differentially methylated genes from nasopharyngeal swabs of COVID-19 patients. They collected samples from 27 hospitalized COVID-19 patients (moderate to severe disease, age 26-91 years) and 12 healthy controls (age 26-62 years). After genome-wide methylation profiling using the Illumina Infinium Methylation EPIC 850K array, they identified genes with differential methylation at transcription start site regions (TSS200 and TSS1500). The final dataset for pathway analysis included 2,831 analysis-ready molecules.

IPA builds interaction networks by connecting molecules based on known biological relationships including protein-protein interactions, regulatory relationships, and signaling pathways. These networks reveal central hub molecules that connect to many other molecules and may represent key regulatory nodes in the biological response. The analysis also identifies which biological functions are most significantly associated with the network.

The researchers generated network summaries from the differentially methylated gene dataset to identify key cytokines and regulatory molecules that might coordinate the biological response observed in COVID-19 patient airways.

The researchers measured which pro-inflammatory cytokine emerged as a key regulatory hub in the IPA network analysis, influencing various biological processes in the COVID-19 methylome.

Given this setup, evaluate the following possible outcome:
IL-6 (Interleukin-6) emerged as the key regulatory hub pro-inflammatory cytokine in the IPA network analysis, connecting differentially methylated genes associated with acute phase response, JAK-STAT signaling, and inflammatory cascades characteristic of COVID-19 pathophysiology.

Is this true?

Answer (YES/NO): NO